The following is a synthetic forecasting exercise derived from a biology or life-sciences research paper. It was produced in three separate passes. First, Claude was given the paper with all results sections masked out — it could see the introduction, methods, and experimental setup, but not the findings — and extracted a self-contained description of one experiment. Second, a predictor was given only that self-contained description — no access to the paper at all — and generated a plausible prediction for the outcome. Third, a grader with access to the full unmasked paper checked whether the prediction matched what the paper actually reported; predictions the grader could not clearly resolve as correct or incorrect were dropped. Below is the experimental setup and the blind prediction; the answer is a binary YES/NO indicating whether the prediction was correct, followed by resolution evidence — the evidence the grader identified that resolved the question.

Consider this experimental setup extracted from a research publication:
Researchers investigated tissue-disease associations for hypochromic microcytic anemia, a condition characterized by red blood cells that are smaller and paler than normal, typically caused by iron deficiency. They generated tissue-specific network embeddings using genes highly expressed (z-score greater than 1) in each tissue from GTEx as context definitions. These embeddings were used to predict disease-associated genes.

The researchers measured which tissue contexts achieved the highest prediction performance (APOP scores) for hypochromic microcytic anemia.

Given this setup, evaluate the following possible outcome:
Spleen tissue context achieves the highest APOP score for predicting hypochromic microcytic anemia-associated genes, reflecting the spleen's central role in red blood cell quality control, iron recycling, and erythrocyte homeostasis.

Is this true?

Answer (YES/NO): NO